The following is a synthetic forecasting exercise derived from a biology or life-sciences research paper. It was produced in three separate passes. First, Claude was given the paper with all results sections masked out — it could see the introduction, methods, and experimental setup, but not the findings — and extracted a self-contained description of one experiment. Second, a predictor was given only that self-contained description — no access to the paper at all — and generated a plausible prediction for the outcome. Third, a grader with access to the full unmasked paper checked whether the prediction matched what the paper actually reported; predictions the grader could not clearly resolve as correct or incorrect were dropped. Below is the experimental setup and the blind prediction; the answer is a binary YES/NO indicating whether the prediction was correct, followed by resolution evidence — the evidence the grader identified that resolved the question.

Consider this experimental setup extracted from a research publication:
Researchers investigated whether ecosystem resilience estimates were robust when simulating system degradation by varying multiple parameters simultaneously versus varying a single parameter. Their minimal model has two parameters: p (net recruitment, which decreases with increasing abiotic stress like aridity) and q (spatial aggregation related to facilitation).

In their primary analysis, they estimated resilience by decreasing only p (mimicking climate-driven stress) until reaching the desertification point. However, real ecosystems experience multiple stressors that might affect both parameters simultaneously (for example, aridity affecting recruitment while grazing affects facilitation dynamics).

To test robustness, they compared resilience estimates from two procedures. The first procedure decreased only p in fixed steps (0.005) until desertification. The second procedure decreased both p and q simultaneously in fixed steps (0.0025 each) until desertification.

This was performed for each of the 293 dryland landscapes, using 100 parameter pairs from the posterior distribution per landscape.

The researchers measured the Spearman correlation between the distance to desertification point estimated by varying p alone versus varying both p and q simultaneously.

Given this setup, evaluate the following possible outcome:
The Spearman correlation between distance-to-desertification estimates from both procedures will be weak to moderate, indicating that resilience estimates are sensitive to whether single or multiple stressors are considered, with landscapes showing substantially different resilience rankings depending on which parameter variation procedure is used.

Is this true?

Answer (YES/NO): NO